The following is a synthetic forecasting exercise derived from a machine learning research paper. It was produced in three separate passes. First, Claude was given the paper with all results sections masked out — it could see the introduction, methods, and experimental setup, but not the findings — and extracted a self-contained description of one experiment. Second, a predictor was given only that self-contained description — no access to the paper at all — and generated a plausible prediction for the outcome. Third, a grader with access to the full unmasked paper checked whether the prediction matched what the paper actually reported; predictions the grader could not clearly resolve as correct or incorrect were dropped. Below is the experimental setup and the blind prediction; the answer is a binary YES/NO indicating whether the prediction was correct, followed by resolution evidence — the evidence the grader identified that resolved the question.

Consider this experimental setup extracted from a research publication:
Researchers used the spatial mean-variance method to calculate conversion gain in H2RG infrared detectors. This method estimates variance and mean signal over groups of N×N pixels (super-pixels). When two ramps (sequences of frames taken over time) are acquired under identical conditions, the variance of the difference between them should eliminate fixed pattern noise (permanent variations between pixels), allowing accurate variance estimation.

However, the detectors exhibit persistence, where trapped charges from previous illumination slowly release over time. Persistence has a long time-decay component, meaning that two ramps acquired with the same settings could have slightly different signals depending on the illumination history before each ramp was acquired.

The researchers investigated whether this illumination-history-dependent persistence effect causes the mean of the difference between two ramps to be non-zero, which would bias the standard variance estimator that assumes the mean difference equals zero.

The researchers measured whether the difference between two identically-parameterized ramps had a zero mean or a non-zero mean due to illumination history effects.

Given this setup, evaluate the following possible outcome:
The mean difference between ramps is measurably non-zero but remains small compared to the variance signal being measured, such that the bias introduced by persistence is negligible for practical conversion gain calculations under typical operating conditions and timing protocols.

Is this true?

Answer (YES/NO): NO